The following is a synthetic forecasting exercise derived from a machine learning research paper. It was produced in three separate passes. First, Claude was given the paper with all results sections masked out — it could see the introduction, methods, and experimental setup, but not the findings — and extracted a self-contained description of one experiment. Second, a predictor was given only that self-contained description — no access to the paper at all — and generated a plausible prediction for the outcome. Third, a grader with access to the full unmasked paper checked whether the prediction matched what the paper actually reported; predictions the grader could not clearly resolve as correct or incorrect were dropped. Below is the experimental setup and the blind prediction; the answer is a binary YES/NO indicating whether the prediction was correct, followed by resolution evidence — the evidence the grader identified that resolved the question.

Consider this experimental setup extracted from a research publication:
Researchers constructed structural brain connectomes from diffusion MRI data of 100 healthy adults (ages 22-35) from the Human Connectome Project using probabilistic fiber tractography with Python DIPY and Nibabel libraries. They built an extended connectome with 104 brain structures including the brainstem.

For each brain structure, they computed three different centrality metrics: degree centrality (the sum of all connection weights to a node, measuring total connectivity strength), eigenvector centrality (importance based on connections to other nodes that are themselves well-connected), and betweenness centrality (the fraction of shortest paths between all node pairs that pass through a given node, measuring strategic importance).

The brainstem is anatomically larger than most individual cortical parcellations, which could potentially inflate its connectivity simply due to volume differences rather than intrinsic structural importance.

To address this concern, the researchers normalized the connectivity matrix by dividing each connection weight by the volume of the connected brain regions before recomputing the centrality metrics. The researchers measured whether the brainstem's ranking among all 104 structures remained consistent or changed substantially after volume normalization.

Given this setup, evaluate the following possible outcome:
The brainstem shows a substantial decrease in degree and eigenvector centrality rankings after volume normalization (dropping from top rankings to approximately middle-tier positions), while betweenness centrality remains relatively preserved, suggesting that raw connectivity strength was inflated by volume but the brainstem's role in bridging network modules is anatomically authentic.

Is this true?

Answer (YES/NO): NO